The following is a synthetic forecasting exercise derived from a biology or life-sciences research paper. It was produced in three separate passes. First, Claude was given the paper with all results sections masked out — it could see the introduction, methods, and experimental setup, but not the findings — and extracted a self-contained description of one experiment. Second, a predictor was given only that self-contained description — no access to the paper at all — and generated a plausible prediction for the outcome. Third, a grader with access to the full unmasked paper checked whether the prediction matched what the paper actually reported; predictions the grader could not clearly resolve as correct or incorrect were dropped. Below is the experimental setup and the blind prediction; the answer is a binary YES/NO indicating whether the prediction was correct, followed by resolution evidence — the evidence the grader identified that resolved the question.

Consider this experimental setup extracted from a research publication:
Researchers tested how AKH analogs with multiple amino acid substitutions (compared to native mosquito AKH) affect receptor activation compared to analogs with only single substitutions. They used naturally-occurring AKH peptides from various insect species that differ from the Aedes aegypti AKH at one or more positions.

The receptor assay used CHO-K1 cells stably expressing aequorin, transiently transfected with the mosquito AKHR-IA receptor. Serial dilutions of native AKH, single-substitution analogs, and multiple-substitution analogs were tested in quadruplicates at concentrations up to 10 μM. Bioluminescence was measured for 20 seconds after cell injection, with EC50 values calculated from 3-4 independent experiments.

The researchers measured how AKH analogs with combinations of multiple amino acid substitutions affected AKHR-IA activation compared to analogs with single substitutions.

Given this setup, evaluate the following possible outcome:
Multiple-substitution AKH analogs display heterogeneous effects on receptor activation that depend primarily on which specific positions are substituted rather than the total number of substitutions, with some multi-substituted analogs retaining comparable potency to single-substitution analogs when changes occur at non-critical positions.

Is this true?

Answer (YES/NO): YES